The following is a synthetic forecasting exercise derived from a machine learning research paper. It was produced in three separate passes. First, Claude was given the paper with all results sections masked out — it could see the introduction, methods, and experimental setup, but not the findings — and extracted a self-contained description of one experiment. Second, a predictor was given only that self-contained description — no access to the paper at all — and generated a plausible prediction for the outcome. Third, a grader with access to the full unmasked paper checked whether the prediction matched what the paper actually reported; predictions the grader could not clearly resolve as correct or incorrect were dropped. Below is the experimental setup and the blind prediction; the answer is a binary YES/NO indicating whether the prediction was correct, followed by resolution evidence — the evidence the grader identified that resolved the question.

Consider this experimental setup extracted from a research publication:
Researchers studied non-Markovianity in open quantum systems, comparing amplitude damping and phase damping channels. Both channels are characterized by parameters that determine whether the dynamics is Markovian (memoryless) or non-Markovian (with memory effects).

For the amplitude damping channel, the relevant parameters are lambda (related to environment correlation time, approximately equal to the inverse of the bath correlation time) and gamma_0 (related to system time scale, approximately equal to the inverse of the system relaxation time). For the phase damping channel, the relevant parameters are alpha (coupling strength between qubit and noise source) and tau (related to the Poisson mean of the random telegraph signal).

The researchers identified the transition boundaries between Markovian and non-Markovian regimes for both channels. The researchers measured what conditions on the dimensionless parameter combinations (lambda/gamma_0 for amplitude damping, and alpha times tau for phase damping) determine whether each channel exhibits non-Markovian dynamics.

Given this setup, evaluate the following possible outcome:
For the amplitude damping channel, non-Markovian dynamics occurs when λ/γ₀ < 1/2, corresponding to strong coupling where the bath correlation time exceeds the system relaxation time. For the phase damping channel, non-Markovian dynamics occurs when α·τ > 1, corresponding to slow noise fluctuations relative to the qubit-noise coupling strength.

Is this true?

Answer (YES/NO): NO